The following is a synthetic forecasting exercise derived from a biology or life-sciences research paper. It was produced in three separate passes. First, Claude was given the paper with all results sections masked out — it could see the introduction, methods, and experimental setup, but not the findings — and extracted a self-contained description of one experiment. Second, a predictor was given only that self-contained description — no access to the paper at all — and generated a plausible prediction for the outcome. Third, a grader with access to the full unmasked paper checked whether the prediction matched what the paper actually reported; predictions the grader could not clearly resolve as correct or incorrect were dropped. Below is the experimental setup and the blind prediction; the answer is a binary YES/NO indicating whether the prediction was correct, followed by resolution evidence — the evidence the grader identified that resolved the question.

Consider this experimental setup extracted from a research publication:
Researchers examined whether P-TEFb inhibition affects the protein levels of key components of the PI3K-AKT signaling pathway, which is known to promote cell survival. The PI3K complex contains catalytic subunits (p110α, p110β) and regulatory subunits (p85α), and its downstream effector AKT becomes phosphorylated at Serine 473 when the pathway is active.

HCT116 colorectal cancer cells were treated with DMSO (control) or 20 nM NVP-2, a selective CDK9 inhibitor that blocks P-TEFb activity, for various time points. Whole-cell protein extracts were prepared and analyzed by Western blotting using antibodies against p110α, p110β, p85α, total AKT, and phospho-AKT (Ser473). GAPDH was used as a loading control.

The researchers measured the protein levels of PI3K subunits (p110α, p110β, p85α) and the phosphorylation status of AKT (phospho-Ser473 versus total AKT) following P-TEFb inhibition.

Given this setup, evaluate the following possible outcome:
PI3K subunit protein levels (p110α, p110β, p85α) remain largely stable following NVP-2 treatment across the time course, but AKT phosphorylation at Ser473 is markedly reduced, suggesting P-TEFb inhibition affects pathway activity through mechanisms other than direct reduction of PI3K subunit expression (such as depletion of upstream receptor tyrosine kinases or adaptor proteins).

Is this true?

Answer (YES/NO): NO